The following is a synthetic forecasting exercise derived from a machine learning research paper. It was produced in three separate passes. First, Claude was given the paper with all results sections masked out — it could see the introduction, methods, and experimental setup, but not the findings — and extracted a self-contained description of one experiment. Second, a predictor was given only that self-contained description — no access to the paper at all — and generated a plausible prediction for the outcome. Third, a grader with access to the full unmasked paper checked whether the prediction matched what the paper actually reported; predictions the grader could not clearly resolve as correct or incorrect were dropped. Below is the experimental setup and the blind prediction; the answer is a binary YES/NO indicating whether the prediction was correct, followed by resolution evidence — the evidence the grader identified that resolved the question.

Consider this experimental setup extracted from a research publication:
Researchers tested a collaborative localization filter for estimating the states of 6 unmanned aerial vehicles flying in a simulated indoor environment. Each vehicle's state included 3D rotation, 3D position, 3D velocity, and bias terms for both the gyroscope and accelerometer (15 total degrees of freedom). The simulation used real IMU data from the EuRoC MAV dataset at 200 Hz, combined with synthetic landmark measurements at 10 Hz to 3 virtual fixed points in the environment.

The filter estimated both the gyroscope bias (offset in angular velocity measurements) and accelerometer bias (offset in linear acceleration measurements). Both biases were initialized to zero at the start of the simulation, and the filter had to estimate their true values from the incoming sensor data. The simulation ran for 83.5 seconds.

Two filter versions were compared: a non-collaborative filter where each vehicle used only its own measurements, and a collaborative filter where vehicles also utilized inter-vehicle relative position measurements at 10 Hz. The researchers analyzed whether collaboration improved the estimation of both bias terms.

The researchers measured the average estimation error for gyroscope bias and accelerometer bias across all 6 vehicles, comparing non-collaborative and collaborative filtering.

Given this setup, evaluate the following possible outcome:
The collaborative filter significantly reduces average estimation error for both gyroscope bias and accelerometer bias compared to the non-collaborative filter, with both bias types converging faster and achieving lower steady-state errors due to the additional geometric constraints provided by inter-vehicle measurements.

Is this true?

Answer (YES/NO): NO